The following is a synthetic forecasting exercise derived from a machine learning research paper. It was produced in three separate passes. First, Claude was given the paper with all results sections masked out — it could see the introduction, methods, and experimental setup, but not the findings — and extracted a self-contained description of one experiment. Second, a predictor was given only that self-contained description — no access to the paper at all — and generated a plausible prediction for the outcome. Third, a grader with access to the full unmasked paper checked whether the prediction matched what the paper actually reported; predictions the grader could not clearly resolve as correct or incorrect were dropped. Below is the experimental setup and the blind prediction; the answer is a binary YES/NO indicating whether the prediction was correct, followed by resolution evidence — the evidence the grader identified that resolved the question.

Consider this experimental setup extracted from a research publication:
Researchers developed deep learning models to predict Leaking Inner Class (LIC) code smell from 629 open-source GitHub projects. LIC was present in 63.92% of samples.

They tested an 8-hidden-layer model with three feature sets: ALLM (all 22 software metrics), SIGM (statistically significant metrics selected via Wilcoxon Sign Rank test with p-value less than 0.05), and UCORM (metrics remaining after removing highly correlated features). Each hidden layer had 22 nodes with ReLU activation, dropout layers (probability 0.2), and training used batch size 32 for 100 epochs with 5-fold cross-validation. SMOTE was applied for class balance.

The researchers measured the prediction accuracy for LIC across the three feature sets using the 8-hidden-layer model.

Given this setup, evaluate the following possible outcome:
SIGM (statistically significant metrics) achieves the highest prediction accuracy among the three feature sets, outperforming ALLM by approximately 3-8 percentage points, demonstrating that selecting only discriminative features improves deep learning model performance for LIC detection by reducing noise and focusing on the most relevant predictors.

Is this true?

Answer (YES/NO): NO